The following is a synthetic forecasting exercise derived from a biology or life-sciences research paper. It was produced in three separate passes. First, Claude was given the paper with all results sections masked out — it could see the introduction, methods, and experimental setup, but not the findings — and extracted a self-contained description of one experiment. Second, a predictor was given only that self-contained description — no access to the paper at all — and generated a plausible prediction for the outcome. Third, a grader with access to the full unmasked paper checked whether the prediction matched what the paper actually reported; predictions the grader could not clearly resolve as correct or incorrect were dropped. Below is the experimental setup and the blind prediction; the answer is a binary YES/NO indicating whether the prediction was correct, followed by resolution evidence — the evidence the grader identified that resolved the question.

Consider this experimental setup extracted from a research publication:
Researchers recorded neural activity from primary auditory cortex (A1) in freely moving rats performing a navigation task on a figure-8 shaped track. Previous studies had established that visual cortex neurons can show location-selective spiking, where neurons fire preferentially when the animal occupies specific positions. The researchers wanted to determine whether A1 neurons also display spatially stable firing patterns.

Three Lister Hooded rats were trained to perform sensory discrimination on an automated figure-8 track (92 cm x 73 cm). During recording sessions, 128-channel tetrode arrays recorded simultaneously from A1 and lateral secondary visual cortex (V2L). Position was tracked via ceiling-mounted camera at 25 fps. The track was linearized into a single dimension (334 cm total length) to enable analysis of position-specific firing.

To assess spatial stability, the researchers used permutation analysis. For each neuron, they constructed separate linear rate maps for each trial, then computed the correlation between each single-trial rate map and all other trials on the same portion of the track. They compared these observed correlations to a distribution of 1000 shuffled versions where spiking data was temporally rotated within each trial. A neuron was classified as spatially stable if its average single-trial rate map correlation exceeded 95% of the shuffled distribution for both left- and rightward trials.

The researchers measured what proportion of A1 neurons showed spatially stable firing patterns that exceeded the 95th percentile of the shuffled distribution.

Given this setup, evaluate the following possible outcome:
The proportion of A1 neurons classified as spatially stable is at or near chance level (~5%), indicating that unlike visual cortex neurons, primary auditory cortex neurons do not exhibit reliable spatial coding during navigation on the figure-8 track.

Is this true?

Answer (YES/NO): NO